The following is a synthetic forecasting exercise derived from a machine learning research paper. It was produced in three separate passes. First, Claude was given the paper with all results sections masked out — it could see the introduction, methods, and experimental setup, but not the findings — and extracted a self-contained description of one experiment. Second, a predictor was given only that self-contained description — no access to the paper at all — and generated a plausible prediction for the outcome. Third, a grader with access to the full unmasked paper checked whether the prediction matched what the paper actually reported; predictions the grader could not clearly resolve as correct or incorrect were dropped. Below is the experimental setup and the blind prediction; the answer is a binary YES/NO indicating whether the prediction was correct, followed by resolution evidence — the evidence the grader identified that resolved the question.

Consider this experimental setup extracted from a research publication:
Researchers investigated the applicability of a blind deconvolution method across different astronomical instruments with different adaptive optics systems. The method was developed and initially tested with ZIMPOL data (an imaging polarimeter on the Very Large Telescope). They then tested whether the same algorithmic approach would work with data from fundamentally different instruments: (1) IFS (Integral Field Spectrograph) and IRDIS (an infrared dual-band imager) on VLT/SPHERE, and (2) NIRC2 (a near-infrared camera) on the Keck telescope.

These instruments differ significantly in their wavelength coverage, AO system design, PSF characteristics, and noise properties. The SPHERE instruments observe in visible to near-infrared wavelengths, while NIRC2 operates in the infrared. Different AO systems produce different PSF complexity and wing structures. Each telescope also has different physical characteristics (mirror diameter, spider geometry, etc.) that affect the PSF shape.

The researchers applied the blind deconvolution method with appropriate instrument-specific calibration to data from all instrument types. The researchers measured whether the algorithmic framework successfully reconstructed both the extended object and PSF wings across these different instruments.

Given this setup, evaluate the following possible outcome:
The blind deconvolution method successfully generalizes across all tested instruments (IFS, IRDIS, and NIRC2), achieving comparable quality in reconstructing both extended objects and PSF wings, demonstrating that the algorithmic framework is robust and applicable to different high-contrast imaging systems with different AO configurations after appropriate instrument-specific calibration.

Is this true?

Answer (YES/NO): YES